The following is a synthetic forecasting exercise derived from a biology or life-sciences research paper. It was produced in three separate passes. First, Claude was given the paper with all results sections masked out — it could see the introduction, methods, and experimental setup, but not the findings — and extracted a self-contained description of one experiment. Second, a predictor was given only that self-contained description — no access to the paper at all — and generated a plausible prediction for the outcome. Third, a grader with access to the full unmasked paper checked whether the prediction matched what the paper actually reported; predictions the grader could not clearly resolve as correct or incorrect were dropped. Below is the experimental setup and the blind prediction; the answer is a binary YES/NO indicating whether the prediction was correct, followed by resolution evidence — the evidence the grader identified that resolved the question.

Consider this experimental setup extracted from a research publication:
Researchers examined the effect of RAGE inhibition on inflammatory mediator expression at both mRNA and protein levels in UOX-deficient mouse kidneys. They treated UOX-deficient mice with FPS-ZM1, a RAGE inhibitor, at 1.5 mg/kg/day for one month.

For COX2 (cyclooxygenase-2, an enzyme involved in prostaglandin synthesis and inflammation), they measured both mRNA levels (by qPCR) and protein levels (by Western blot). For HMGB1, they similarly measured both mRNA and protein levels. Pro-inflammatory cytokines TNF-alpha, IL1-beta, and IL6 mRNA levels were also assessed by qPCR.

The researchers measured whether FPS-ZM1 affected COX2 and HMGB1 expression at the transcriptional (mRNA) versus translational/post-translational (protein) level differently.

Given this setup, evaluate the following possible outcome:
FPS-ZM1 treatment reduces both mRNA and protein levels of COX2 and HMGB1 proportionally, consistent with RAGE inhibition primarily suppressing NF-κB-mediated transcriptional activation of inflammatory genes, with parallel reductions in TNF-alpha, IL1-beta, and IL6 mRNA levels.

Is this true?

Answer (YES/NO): NO